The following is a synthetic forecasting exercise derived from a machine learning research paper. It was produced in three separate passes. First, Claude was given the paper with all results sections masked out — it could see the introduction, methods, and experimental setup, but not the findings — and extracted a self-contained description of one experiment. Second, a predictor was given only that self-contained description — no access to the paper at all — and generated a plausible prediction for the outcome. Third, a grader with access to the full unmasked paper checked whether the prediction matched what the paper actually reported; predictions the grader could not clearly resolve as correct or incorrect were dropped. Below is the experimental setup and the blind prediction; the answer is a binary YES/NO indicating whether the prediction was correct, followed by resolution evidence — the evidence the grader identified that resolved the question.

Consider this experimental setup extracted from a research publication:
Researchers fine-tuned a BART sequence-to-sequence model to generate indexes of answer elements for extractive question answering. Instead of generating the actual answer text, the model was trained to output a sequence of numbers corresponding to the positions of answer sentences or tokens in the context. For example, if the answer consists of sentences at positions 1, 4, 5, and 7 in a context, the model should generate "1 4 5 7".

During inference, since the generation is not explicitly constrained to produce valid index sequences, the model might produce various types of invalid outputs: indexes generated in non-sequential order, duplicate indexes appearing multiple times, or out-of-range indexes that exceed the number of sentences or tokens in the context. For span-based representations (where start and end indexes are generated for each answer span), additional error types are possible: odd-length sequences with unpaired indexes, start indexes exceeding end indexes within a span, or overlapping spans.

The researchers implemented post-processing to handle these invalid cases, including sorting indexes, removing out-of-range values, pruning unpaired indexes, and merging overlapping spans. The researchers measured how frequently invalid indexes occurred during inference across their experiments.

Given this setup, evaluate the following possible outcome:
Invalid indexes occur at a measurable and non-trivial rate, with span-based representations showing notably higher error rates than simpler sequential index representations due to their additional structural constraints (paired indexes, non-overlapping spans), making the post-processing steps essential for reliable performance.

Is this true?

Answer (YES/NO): NO